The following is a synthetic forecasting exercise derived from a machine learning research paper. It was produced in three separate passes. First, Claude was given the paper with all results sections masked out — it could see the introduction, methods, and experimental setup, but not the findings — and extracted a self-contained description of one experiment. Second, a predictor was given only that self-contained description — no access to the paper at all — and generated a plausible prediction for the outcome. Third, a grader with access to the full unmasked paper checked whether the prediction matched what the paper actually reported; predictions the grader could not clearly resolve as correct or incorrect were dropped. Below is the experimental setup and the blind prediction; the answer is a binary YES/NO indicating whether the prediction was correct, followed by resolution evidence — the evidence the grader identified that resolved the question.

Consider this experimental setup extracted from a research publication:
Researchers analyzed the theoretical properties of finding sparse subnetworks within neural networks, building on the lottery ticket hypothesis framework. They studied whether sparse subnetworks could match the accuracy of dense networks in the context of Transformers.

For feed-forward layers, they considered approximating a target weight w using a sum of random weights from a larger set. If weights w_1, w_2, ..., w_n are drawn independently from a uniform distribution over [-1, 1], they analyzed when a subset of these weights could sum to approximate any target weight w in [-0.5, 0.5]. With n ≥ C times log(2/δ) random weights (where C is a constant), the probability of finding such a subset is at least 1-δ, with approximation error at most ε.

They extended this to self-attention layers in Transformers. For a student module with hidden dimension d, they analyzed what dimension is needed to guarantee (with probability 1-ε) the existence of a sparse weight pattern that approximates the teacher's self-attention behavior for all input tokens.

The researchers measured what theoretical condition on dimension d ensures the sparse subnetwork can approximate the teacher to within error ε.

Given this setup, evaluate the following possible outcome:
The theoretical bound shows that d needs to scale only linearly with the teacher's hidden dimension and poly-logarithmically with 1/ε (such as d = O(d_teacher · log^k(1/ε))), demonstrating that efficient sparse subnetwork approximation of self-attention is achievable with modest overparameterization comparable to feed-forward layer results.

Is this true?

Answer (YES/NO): NO